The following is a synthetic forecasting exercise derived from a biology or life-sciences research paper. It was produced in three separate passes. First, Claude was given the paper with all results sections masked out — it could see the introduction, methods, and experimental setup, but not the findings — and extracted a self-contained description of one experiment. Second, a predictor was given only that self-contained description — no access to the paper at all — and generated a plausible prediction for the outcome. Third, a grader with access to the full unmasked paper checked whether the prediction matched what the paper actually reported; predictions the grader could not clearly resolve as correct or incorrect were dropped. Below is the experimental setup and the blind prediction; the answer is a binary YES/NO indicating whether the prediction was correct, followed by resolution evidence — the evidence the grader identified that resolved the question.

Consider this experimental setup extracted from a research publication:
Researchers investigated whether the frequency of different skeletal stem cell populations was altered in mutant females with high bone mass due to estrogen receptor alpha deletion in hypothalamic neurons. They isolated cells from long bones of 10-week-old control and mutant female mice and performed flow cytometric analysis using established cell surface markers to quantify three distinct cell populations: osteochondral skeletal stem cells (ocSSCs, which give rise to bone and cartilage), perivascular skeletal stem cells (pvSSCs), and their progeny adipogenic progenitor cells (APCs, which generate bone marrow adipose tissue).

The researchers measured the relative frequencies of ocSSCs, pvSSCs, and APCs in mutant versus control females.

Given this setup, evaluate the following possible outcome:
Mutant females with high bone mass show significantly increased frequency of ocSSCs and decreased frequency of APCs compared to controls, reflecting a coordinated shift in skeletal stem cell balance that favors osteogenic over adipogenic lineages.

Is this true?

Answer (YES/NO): NO